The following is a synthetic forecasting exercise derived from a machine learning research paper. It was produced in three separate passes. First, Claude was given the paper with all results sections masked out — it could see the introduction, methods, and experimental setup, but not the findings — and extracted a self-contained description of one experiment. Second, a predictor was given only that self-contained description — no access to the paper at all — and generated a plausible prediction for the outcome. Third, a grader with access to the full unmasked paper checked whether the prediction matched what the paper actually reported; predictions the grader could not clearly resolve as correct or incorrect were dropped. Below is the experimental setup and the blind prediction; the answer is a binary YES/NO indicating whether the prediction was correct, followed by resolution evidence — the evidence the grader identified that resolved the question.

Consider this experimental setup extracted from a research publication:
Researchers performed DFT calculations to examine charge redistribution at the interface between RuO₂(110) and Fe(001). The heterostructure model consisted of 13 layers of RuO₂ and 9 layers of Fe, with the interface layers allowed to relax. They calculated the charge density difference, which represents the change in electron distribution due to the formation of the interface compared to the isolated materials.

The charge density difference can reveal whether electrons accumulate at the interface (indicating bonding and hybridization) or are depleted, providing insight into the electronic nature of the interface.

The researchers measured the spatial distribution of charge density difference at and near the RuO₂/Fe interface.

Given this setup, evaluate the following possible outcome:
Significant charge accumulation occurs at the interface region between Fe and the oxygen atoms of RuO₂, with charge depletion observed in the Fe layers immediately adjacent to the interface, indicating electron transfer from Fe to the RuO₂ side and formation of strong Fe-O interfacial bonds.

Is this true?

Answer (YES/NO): NO